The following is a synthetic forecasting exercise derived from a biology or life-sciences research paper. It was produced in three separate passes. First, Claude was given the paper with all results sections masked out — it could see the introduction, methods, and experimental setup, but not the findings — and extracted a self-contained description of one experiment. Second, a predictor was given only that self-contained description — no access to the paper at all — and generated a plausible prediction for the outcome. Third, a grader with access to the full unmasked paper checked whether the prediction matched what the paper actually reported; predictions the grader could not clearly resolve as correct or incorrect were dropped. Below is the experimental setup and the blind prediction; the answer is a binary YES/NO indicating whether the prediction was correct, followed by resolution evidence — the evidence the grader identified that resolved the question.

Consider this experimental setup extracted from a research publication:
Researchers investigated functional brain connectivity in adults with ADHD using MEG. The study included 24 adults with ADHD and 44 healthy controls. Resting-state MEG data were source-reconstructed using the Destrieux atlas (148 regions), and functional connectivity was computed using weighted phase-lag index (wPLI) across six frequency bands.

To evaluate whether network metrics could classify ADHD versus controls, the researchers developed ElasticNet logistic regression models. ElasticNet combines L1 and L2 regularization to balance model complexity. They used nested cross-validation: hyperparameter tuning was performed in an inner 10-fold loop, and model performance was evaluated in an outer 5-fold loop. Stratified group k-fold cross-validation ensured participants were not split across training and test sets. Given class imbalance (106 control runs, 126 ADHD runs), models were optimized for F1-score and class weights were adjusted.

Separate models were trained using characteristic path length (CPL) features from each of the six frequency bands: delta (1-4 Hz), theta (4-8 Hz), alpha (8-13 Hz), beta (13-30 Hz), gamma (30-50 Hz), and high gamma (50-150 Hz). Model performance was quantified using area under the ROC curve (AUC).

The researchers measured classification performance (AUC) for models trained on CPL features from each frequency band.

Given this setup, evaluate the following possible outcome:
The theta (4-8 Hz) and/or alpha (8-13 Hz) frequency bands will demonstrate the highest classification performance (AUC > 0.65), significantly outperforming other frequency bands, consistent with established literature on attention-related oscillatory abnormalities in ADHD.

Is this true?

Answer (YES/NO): NO